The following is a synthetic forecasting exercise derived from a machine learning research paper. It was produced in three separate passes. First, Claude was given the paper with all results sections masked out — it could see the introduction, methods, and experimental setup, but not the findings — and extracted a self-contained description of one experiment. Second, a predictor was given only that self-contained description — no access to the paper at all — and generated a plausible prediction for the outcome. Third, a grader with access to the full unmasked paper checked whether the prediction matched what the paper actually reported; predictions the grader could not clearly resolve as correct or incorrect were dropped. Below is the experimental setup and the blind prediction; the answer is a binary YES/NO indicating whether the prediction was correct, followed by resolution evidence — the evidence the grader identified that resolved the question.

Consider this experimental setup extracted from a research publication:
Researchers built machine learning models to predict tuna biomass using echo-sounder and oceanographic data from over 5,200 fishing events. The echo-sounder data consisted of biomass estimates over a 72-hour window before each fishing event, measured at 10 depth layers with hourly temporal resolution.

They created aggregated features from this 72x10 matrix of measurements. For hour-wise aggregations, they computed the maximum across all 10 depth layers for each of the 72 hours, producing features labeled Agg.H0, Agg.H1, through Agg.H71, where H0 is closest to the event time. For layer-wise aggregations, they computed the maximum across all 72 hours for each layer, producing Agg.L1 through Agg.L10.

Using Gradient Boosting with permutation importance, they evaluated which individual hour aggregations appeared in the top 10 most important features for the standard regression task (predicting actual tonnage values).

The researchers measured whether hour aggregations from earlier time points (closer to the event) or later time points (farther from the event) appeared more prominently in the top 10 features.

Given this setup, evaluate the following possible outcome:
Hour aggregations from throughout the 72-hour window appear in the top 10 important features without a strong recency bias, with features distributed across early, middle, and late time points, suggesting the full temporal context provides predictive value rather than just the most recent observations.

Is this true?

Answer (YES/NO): NO